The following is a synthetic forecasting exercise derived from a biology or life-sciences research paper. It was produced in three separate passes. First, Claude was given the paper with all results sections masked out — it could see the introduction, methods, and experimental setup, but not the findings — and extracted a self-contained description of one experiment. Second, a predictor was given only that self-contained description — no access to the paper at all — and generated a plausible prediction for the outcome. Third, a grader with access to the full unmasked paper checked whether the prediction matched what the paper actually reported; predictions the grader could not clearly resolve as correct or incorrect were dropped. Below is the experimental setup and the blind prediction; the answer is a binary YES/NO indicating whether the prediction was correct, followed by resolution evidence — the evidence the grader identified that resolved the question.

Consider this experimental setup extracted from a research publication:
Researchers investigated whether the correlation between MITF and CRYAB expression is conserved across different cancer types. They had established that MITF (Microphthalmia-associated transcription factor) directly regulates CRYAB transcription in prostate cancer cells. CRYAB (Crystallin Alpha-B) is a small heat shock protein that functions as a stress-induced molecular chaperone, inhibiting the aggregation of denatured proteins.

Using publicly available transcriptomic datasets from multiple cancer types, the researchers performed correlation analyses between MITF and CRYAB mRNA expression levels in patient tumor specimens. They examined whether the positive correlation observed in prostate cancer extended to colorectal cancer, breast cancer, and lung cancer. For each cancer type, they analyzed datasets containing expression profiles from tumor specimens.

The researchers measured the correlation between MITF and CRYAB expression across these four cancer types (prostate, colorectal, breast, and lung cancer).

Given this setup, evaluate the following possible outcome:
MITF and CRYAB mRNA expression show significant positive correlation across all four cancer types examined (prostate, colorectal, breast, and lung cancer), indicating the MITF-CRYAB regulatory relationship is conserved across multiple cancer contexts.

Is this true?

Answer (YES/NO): NO